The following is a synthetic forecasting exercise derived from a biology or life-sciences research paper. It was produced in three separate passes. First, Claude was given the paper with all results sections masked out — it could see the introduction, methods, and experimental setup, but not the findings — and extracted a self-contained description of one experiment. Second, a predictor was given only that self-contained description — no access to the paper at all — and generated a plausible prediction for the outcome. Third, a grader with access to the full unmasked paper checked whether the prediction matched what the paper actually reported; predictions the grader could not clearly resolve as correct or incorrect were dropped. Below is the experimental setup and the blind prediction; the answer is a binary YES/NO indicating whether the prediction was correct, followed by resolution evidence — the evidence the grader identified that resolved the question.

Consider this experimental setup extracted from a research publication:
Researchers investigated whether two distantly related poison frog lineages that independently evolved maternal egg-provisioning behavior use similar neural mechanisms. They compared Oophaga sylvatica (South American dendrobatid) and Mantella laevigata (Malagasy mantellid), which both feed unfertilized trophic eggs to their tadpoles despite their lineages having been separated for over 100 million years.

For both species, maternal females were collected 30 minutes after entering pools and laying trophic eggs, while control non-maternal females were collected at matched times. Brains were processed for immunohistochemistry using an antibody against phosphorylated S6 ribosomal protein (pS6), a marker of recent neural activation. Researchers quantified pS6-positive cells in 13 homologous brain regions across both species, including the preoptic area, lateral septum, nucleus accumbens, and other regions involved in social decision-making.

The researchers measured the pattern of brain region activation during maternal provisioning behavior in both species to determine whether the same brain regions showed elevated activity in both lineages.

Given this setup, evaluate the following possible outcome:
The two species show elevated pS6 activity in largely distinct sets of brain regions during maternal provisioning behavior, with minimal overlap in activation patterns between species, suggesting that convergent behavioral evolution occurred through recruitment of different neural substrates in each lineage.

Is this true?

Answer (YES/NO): NO